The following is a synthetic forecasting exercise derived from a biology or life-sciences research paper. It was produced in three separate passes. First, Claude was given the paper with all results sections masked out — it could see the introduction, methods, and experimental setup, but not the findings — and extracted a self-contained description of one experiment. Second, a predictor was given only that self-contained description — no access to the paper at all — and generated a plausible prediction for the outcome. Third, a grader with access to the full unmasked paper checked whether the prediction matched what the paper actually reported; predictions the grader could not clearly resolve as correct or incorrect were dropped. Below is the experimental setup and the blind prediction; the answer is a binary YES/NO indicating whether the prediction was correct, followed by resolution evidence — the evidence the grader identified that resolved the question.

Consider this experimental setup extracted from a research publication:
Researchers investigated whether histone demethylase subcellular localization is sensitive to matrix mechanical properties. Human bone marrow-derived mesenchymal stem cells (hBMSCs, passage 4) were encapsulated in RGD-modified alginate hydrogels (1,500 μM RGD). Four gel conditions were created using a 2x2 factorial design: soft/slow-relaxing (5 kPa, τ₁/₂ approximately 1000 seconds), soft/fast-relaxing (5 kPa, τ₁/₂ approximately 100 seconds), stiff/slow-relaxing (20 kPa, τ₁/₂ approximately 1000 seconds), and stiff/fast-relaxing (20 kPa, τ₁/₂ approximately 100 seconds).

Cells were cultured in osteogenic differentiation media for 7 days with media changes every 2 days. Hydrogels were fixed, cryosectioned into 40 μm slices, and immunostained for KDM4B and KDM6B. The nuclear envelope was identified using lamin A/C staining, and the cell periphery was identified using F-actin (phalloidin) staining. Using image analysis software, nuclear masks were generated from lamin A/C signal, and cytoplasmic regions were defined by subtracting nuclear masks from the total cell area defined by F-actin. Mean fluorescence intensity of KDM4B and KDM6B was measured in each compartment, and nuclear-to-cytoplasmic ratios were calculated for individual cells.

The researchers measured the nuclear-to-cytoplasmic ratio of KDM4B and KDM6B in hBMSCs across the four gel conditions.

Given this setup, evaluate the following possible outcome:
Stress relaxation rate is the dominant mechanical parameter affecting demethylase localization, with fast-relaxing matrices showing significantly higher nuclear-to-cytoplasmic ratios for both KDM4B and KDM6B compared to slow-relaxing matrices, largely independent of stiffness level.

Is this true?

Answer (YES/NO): NO